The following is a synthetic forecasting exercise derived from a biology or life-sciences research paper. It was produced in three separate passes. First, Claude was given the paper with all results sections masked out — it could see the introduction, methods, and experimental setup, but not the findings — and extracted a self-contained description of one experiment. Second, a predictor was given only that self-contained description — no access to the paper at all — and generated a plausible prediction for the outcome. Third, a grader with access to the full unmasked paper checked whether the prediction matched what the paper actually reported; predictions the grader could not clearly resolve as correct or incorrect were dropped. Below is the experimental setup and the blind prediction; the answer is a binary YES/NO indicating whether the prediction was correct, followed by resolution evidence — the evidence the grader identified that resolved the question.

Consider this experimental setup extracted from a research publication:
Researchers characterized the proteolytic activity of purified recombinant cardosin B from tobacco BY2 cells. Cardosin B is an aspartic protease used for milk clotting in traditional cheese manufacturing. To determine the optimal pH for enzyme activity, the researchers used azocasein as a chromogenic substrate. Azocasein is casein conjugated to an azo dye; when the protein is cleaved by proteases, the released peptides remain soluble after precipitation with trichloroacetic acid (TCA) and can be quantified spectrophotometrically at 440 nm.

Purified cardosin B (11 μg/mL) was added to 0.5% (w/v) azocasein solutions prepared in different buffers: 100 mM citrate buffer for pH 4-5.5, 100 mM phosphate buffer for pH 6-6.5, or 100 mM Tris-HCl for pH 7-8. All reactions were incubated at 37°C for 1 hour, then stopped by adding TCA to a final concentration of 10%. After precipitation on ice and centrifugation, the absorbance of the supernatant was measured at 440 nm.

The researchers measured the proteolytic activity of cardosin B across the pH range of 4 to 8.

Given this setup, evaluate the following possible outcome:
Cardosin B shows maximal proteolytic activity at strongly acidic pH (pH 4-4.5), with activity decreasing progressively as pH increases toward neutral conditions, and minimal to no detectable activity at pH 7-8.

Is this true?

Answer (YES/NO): NO